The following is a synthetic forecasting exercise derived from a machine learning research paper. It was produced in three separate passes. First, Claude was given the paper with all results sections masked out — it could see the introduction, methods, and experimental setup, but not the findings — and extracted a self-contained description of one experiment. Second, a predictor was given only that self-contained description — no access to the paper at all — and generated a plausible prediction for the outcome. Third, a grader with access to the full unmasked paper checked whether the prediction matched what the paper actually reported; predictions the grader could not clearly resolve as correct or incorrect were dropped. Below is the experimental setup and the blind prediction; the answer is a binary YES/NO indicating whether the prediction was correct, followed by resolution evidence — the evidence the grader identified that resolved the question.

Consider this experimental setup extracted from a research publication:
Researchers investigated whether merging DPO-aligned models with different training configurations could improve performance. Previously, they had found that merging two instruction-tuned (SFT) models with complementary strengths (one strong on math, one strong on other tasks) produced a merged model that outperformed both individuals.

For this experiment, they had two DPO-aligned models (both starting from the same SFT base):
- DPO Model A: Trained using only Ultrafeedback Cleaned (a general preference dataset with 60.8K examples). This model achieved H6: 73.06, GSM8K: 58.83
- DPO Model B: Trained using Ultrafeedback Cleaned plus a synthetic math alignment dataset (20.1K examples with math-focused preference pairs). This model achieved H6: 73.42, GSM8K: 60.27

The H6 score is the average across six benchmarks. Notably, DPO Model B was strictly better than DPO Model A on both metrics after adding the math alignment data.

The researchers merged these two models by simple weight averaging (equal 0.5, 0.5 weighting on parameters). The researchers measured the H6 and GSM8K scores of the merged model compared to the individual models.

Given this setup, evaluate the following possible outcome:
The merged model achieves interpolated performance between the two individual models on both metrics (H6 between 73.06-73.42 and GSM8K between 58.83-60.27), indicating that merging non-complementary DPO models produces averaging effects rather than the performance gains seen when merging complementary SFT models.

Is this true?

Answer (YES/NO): NO